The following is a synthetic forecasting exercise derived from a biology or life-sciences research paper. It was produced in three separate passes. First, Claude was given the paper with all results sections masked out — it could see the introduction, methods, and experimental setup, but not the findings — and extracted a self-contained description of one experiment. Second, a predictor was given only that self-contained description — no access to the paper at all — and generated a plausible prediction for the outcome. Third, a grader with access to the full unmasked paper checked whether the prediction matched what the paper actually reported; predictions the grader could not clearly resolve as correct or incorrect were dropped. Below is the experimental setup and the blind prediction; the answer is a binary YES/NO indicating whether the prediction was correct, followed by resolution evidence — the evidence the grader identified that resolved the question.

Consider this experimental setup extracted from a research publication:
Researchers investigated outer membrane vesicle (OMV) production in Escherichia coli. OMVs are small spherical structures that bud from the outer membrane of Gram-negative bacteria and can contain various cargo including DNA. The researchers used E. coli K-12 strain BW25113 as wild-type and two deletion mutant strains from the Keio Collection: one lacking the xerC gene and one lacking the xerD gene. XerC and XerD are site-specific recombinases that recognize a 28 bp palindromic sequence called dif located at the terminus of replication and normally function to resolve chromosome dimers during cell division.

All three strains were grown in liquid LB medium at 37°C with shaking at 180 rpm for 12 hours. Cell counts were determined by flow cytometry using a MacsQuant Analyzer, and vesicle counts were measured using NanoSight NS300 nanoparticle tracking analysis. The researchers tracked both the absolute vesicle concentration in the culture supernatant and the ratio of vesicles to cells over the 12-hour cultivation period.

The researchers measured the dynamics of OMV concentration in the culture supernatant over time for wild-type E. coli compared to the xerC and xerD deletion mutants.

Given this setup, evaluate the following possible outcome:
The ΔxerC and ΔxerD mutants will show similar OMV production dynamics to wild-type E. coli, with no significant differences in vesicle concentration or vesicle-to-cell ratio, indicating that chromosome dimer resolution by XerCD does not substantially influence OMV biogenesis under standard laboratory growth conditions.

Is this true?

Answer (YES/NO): NO